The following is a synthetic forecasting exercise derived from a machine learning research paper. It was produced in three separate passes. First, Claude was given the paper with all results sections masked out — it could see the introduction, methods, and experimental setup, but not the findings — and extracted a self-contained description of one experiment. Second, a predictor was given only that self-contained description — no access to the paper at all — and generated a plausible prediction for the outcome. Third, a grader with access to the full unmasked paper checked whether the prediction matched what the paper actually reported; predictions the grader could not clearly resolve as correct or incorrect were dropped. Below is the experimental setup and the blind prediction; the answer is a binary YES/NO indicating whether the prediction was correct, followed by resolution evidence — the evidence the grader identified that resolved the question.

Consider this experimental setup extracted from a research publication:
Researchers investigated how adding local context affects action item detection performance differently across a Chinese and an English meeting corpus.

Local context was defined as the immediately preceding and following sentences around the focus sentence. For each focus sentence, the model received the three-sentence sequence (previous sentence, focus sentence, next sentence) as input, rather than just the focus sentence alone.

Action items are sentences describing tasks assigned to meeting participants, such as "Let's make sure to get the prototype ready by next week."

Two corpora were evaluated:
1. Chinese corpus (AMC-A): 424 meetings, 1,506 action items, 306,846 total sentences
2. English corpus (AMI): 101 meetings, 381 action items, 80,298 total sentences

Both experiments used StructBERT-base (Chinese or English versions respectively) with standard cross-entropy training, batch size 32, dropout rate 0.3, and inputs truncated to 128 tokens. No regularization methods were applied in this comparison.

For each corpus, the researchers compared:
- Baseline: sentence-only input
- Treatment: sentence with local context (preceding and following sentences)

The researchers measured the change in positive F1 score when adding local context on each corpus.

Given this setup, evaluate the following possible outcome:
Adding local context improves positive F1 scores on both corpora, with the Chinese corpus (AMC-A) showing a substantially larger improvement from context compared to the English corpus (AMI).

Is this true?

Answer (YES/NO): NO